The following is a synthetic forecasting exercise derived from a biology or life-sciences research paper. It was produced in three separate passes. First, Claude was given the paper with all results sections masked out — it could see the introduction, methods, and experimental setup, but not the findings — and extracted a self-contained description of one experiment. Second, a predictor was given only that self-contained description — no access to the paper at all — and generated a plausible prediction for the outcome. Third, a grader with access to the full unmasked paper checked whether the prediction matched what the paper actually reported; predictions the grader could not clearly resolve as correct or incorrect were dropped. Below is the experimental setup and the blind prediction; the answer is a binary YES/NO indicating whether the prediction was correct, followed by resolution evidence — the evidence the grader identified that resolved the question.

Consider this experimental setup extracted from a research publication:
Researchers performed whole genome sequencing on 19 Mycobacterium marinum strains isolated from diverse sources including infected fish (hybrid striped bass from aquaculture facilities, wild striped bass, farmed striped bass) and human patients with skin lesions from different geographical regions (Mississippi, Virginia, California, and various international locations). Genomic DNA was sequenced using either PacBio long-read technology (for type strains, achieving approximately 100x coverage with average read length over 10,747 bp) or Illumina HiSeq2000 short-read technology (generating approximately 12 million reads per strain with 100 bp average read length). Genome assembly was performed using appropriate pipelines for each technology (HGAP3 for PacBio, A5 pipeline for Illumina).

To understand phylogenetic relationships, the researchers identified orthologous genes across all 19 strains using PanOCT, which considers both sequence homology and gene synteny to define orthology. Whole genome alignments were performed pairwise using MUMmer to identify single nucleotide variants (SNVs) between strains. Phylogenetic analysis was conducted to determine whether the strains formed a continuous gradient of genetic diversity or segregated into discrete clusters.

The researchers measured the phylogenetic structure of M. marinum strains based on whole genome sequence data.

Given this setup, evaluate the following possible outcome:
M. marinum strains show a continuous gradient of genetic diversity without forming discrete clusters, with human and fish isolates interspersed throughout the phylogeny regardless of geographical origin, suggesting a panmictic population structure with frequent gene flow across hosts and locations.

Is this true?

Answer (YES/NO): NO